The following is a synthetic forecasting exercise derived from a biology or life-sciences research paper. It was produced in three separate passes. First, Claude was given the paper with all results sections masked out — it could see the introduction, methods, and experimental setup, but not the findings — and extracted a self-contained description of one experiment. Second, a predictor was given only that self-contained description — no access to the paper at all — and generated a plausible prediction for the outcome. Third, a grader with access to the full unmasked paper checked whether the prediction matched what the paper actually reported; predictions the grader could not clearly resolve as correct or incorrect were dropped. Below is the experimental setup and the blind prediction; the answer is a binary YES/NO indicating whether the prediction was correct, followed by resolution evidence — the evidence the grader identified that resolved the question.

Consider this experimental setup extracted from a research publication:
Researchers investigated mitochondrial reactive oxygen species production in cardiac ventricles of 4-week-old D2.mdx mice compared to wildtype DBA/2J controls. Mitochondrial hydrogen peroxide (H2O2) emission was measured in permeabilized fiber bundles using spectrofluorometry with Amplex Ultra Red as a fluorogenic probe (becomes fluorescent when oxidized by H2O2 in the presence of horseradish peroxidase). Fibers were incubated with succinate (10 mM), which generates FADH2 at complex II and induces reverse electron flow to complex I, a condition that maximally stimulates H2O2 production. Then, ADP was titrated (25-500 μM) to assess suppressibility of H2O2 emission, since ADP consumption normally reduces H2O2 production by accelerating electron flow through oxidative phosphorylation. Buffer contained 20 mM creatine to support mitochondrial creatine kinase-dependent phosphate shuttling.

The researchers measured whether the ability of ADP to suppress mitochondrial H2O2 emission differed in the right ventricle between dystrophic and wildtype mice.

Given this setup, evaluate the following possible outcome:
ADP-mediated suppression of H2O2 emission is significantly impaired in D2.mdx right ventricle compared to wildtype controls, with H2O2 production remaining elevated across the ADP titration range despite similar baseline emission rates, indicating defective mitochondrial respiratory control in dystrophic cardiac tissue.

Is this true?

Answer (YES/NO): NO